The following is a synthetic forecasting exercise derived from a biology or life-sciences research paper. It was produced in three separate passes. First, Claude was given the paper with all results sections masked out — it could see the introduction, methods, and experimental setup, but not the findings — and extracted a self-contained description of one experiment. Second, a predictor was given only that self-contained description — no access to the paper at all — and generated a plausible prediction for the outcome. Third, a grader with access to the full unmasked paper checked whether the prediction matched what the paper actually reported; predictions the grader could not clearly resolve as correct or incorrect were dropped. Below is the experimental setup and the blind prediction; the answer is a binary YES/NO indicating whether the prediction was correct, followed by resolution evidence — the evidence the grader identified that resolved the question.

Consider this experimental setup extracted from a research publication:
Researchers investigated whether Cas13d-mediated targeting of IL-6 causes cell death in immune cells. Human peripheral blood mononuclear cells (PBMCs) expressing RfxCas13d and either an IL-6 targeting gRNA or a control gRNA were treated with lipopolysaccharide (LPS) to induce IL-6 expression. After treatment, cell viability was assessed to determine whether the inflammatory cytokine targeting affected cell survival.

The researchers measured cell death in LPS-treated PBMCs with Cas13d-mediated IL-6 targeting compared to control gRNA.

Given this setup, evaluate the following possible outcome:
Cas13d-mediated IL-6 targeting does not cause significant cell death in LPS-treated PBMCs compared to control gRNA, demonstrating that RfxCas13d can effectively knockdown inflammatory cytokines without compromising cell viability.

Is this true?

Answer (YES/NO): YES